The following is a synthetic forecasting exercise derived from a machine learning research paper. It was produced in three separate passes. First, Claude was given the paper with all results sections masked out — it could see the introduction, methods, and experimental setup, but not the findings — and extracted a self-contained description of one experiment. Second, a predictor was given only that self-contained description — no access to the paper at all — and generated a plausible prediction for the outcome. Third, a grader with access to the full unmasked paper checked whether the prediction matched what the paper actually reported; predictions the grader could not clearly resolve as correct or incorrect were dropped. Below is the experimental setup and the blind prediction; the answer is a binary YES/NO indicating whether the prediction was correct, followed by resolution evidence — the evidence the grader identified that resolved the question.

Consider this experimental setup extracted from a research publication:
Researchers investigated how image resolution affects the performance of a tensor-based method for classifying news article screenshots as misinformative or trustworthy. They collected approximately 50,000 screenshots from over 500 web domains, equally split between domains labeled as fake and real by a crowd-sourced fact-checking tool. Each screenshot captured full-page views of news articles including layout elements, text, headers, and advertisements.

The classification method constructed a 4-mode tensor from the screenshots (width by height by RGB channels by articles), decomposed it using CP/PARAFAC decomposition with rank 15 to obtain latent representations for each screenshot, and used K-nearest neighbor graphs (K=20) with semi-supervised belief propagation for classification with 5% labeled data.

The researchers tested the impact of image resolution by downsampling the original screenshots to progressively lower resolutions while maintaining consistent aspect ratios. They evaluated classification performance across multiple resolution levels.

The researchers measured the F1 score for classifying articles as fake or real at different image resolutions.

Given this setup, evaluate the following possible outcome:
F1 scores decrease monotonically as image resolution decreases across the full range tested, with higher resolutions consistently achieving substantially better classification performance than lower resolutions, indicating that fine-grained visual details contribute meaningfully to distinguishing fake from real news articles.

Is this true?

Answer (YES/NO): NO